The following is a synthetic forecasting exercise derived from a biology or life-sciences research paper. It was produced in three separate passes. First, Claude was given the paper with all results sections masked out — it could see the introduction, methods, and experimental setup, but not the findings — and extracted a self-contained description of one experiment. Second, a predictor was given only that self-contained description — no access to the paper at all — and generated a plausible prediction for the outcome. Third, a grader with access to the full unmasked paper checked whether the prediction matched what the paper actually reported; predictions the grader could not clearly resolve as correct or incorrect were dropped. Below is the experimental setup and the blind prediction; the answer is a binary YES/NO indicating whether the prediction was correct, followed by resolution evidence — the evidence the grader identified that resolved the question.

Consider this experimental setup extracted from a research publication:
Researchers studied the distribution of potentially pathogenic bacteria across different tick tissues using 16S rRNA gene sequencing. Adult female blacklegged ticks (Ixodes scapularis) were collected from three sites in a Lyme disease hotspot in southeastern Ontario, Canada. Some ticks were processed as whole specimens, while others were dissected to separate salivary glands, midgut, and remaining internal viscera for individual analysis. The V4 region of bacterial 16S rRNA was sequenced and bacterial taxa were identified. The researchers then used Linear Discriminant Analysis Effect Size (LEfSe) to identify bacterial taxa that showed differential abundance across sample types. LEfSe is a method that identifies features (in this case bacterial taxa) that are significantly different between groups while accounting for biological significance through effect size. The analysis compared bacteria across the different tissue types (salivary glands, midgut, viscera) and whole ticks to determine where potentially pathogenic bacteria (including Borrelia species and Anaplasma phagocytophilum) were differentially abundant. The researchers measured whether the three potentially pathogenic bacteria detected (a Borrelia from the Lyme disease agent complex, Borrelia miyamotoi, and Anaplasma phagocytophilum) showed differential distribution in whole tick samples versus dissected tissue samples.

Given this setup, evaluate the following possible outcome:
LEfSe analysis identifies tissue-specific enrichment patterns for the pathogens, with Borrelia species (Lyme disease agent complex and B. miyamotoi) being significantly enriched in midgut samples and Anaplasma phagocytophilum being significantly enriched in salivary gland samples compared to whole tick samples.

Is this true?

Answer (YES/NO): NO